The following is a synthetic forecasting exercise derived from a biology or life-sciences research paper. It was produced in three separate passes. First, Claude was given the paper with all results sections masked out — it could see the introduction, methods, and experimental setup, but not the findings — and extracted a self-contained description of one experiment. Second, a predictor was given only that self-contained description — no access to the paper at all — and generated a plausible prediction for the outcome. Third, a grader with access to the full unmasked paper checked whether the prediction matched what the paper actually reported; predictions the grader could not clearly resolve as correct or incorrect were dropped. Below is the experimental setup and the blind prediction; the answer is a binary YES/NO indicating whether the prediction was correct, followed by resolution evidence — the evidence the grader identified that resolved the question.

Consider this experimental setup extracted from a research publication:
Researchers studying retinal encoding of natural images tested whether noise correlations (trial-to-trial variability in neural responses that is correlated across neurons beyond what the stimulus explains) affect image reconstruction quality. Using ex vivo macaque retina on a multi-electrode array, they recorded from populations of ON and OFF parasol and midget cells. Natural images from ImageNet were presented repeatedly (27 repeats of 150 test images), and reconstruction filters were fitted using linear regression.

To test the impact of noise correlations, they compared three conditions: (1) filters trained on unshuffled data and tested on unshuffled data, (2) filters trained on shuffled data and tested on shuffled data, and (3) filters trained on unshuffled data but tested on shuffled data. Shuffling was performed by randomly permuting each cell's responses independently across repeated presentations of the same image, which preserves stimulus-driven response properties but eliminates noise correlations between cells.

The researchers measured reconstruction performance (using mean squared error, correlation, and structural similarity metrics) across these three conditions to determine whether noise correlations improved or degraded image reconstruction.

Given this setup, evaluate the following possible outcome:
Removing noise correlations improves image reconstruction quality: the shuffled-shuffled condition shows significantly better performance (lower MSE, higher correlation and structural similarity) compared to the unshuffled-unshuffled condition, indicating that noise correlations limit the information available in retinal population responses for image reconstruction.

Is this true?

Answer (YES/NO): NO